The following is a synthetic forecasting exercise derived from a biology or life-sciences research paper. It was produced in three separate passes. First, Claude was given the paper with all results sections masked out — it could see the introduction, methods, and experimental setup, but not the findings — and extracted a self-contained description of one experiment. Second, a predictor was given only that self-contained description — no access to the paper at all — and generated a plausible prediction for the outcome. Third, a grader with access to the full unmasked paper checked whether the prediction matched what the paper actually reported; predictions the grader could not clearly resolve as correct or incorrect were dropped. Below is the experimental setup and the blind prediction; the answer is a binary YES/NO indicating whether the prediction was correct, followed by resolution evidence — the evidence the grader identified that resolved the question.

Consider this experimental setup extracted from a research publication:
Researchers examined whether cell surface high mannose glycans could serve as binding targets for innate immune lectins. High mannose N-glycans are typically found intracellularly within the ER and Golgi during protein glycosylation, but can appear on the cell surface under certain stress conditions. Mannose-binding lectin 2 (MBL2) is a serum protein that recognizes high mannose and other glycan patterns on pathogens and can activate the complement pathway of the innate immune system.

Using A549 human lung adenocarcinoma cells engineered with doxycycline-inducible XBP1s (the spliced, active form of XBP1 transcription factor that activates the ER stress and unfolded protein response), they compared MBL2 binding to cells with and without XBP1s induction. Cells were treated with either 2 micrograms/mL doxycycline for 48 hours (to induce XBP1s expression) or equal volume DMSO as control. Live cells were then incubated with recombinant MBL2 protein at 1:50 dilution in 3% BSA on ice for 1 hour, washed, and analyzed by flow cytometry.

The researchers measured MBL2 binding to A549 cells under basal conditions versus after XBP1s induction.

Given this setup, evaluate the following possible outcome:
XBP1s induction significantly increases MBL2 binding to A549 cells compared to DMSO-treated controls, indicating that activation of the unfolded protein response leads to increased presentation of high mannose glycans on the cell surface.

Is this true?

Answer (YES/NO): YES